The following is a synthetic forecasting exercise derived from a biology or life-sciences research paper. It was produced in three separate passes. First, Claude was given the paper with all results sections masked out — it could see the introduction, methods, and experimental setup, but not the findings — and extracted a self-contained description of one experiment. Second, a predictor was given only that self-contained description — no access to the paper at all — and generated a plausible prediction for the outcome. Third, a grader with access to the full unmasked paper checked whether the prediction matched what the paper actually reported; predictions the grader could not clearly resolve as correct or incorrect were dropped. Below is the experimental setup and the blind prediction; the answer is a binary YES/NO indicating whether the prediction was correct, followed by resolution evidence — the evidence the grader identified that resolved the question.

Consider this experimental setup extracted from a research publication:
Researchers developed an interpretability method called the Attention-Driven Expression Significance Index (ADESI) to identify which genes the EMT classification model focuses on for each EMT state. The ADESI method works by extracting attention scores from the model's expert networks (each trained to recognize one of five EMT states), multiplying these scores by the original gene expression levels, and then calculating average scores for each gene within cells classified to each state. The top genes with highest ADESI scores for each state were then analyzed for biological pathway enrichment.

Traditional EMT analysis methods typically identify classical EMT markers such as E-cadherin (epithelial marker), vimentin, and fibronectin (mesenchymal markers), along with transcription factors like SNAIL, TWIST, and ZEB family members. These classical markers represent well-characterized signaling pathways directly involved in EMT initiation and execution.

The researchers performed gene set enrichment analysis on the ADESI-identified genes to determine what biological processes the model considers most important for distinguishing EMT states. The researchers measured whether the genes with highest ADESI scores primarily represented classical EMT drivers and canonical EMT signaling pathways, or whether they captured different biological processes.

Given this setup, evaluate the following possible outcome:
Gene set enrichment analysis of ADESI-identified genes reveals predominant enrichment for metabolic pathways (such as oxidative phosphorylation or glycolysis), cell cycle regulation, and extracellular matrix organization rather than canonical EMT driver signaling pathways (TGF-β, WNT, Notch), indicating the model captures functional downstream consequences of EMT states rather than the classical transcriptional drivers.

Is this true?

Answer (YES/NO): NO